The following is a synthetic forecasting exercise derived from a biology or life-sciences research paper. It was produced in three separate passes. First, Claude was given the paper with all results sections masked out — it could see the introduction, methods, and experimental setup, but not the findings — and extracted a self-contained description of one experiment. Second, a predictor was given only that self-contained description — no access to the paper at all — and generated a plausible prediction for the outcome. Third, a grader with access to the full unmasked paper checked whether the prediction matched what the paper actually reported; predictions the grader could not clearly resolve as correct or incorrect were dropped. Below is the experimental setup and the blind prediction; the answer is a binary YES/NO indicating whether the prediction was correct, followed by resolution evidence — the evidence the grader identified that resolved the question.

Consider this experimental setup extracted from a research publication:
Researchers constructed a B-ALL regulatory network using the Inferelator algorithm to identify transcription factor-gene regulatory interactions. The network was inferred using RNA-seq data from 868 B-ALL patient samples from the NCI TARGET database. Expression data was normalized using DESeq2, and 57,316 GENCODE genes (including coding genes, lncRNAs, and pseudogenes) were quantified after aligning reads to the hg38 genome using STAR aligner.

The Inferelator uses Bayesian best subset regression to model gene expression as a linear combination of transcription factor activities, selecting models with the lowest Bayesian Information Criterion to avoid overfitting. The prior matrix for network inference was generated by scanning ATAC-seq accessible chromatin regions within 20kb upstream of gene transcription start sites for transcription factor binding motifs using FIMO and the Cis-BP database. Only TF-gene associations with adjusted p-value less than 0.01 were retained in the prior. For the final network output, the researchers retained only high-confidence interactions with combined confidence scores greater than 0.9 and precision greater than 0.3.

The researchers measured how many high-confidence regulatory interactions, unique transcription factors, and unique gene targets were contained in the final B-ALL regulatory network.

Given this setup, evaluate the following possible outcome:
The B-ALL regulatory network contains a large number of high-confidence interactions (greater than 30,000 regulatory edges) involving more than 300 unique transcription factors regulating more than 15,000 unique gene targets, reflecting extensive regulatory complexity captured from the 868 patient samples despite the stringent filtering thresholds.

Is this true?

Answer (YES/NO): NO